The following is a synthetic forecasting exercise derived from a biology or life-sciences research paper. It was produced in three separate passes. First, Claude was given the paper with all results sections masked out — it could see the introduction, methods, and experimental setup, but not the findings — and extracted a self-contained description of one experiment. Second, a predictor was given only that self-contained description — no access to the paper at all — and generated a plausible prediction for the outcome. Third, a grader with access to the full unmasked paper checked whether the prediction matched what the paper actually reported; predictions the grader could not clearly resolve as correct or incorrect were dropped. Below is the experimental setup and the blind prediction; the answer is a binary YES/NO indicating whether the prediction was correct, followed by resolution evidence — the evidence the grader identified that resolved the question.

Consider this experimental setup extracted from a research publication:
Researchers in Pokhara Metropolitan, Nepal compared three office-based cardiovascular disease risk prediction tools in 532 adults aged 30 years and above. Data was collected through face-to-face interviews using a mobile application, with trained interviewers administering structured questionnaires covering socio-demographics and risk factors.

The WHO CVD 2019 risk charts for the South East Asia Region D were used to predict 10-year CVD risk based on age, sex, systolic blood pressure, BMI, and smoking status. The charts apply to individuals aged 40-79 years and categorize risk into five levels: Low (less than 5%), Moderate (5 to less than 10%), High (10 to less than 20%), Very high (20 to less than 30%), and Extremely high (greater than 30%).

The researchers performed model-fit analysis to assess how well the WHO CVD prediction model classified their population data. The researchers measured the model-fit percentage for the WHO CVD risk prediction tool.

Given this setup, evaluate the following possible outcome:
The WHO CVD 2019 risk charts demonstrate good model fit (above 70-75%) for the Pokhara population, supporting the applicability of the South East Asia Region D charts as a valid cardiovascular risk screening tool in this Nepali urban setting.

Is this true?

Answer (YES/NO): NO